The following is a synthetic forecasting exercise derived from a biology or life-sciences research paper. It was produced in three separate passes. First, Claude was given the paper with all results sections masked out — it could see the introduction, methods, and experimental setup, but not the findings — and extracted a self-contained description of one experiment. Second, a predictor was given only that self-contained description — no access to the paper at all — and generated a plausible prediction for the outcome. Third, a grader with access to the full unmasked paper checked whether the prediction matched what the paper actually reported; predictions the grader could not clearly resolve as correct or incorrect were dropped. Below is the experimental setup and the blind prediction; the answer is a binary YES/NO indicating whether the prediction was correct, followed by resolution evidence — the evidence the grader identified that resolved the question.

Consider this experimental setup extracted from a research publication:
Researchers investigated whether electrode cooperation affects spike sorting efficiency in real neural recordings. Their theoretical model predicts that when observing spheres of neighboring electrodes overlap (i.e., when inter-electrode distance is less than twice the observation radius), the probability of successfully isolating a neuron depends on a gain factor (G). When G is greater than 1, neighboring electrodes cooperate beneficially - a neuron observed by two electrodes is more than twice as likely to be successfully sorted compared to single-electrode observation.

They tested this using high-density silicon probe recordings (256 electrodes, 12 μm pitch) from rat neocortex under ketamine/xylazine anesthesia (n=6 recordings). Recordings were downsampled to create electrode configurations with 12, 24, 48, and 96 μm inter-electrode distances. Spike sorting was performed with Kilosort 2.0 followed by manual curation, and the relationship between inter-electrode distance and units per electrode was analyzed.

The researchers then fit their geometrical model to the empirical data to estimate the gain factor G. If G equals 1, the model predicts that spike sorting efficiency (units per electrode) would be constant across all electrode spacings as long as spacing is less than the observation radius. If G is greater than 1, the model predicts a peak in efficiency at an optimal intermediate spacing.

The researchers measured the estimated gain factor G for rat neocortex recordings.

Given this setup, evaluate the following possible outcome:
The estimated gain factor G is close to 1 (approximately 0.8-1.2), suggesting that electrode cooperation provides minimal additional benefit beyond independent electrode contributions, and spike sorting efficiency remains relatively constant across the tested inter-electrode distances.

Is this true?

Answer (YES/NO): NO